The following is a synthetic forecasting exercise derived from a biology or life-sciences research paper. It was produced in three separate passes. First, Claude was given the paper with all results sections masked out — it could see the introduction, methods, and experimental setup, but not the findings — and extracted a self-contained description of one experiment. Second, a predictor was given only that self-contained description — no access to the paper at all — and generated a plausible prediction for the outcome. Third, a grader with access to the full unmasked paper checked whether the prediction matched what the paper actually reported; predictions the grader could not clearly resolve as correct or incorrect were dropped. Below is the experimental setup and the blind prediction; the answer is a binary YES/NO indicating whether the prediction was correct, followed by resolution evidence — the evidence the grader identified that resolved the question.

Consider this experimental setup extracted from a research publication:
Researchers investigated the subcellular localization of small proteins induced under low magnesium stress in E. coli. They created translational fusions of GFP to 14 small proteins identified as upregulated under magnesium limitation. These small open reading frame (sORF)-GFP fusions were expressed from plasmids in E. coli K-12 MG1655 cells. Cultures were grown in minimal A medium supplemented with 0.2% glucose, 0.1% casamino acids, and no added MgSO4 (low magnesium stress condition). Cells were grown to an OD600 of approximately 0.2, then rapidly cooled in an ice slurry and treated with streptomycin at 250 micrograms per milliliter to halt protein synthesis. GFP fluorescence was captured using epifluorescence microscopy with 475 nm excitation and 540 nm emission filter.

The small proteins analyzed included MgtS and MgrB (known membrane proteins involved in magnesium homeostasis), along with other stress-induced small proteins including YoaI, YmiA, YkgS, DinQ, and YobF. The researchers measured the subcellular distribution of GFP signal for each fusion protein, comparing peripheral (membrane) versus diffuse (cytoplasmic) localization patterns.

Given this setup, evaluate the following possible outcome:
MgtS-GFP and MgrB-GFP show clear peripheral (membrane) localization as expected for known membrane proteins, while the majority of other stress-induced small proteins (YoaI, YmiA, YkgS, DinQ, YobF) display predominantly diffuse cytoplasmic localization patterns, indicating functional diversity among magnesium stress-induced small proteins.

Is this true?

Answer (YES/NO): NO